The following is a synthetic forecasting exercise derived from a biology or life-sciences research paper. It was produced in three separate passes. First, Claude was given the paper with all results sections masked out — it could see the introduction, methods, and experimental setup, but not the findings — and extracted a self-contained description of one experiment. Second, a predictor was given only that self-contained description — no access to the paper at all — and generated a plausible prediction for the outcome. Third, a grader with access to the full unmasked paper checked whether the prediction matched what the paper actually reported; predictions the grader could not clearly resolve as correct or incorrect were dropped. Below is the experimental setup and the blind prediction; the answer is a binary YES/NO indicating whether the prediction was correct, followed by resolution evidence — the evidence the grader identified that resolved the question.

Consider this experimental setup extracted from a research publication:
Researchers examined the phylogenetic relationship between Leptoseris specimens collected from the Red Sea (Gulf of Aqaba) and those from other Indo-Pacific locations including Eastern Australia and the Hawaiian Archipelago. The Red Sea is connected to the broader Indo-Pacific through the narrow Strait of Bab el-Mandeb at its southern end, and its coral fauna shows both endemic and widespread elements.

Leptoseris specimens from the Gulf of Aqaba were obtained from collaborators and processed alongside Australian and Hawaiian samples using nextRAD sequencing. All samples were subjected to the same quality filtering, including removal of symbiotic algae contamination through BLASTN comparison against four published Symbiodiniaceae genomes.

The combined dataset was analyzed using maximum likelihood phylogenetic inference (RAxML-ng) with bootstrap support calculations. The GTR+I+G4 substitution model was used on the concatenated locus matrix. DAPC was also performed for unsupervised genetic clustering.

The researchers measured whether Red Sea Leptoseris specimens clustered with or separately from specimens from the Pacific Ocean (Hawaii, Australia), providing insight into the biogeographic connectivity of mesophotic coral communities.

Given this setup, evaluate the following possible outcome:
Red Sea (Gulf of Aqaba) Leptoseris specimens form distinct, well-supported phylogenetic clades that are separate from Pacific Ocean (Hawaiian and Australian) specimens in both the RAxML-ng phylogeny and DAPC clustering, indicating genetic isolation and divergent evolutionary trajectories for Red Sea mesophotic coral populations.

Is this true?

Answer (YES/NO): NO